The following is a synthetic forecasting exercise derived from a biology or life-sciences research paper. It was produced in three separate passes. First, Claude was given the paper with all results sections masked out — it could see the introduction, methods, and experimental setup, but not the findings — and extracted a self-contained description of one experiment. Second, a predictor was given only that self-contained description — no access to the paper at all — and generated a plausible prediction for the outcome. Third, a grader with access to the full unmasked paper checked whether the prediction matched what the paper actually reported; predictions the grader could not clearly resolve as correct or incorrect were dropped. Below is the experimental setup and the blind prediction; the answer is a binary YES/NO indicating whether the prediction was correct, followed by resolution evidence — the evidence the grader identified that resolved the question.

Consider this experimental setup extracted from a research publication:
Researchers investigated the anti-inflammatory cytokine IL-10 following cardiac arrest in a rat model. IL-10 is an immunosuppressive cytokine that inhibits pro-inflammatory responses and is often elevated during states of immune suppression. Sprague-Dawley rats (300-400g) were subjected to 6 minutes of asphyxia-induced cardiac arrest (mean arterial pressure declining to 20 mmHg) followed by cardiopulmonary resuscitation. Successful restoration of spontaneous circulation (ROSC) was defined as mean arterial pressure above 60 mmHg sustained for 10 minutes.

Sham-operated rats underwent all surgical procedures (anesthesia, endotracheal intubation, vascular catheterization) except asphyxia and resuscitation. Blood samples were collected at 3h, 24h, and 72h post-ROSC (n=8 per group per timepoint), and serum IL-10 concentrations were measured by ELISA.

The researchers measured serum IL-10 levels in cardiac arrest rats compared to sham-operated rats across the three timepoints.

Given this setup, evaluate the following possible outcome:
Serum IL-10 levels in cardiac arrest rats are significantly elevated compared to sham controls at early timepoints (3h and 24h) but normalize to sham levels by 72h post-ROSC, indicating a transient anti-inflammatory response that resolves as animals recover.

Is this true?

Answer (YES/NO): YES